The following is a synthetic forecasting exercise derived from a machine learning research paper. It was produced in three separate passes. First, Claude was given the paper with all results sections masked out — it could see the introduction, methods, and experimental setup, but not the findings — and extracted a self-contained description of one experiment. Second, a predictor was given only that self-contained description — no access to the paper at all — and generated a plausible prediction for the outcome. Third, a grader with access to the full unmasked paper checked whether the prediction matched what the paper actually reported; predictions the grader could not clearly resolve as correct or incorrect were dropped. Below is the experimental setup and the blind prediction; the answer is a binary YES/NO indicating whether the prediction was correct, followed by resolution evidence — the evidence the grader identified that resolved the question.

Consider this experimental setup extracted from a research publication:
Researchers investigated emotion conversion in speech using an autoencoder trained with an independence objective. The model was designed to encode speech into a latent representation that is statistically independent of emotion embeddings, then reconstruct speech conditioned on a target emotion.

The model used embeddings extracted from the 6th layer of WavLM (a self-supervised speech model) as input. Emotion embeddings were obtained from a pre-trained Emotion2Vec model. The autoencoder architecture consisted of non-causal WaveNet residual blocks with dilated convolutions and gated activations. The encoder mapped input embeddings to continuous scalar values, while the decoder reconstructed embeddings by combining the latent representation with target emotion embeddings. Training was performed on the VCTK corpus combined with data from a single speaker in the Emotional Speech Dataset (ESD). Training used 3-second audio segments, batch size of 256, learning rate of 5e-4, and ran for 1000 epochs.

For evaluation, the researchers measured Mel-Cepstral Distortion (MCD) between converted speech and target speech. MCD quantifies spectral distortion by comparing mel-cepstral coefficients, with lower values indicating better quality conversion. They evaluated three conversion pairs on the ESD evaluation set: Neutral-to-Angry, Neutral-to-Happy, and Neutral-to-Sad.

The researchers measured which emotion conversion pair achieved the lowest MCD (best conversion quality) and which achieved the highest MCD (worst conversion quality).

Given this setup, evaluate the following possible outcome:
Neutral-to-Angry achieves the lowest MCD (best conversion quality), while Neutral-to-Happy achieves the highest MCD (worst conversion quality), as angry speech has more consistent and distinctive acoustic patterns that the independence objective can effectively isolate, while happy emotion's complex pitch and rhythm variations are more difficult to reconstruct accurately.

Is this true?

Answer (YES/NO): YES